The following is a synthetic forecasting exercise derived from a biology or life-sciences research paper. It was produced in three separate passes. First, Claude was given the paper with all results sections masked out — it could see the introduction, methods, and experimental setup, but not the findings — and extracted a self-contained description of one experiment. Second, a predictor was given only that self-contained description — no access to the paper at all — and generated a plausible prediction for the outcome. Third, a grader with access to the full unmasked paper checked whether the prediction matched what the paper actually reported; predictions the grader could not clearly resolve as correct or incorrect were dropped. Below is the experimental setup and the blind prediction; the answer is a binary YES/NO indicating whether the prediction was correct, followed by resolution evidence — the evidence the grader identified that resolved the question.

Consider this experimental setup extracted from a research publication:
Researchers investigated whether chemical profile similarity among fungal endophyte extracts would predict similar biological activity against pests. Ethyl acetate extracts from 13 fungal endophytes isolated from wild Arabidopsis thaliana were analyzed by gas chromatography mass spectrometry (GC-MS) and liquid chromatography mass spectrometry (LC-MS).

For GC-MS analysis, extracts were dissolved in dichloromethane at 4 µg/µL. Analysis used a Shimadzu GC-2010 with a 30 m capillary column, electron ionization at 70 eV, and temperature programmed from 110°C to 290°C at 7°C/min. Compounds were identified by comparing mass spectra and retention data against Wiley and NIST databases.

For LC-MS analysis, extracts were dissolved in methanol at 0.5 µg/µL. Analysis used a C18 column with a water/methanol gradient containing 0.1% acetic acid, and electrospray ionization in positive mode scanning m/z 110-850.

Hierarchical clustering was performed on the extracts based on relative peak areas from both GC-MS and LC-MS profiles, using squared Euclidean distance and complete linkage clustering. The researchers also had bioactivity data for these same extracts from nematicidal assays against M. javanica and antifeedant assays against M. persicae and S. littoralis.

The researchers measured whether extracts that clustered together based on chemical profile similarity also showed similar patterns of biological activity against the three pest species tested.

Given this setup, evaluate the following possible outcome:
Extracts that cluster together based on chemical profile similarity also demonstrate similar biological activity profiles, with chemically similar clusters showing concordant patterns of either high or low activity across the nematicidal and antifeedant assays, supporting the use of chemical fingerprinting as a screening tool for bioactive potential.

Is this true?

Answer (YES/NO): NO